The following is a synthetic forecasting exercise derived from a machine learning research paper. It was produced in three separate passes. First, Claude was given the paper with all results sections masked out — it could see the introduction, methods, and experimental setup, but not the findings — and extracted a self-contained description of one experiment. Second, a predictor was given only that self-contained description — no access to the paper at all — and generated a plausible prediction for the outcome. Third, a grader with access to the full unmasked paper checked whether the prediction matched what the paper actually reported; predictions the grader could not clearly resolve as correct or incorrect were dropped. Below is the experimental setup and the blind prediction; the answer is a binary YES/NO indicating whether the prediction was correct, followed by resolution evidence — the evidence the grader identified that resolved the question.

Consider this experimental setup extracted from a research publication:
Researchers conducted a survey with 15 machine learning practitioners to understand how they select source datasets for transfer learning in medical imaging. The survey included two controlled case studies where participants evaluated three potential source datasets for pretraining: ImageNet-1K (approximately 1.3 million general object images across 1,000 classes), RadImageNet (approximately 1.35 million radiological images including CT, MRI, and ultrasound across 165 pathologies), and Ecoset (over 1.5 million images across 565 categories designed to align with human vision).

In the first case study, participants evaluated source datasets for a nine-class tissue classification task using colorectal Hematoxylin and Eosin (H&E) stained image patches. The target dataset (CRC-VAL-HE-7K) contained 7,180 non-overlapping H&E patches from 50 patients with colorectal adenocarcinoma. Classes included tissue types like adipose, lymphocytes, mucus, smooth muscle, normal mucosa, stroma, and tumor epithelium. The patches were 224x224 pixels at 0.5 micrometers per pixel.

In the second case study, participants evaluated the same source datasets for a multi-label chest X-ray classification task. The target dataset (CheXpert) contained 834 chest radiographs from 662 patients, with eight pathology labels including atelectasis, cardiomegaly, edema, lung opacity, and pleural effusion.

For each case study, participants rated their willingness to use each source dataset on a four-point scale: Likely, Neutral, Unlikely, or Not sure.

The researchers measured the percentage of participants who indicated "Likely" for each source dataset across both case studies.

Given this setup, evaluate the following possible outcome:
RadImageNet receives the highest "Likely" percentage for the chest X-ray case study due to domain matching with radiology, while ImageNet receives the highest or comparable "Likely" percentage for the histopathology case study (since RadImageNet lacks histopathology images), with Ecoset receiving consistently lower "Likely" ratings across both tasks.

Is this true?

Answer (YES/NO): YES